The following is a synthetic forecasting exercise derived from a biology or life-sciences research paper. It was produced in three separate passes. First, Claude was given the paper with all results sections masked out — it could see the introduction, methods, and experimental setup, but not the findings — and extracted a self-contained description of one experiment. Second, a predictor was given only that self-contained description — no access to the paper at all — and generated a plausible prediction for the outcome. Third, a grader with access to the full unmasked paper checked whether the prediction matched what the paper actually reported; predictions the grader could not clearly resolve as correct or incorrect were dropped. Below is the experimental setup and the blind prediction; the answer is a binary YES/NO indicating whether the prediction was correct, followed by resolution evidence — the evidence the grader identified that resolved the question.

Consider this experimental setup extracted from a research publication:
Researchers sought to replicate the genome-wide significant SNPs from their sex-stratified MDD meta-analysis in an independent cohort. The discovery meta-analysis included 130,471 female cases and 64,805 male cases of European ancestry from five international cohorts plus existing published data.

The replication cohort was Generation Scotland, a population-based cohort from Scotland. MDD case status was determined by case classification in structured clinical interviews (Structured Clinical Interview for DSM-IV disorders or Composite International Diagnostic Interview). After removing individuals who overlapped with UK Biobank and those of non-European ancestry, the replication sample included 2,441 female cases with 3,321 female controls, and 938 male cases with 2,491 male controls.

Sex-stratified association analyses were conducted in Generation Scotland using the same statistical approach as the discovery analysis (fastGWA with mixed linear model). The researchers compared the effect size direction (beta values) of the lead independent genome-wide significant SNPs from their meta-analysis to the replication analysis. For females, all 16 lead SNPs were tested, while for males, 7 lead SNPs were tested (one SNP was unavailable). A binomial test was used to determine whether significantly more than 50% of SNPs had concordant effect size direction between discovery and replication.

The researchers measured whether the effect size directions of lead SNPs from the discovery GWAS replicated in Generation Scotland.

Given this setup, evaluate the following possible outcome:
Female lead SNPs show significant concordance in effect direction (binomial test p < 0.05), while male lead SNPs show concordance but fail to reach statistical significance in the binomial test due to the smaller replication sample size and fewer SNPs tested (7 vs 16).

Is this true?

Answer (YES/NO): NO